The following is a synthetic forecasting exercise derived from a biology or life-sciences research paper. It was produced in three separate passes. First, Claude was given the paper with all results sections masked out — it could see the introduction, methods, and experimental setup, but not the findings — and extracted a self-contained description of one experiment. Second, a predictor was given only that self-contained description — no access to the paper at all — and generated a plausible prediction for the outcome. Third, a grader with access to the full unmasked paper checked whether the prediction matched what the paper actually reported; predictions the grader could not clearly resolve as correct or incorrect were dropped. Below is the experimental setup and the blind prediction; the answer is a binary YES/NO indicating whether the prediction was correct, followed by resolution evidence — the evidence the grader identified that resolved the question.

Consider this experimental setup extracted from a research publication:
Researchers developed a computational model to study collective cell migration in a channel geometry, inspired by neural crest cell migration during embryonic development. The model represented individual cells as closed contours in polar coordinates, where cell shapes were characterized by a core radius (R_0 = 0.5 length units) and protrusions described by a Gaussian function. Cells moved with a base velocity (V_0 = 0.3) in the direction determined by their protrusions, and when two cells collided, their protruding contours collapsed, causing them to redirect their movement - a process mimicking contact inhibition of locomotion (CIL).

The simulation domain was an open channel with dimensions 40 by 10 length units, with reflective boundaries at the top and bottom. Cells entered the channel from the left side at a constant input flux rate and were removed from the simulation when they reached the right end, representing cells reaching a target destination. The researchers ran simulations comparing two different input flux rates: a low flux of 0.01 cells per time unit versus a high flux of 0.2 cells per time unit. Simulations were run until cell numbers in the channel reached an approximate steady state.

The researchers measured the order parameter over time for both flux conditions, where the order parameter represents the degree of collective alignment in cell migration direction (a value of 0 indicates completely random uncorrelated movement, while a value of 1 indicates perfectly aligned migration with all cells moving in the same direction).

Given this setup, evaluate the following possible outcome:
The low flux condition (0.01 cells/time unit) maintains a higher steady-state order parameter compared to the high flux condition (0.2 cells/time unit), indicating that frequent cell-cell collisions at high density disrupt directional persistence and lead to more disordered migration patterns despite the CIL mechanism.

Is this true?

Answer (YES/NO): NO